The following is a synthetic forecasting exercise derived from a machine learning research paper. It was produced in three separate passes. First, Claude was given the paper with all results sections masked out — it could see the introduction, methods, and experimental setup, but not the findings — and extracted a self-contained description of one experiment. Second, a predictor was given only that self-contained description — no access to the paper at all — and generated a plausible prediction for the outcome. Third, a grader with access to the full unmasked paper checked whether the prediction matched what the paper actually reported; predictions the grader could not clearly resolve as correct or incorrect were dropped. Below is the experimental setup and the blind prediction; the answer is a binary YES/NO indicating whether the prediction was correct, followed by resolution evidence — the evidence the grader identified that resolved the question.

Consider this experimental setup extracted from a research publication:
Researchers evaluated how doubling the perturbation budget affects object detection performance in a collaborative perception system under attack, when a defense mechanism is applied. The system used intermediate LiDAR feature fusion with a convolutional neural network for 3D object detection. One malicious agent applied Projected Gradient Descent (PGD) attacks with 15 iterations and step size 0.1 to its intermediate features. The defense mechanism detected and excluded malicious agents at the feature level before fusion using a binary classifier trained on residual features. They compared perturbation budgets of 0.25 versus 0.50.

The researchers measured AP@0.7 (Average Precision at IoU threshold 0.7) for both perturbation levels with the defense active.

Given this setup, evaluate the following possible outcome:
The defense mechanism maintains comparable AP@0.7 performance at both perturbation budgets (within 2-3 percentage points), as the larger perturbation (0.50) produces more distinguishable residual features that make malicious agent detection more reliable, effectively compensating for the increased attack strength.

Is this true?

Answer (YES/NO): NO